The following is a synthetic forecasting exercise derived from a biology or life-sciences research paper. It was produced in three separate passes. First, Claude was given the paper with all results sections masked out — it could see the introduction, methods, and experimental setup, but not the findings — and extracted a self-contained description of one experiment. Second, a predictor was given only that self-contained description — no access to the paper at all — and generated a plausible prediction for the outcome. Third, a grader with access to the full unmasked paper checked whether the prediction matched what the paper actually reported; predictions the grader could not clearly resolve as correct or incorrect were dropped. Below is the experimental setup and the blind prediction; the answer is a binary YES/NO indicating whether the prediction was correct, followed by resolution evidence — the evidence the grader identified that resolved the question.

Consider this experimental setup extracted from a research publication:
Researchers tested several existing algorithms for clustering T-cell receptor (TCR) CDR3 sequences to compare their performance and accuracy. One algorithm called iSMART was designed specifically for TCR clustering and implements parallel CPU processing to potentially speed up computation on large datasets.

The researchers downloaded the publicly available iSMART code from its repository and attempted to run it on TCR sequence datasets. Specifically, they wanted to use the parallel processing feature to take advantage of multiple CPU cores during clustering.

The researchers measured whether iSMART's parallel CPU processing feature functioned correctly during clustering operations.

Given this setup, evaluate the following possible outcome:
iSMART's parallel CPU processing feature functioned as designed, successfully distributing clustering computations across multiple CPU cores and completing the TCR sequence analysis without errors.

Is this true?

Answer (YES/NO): NO